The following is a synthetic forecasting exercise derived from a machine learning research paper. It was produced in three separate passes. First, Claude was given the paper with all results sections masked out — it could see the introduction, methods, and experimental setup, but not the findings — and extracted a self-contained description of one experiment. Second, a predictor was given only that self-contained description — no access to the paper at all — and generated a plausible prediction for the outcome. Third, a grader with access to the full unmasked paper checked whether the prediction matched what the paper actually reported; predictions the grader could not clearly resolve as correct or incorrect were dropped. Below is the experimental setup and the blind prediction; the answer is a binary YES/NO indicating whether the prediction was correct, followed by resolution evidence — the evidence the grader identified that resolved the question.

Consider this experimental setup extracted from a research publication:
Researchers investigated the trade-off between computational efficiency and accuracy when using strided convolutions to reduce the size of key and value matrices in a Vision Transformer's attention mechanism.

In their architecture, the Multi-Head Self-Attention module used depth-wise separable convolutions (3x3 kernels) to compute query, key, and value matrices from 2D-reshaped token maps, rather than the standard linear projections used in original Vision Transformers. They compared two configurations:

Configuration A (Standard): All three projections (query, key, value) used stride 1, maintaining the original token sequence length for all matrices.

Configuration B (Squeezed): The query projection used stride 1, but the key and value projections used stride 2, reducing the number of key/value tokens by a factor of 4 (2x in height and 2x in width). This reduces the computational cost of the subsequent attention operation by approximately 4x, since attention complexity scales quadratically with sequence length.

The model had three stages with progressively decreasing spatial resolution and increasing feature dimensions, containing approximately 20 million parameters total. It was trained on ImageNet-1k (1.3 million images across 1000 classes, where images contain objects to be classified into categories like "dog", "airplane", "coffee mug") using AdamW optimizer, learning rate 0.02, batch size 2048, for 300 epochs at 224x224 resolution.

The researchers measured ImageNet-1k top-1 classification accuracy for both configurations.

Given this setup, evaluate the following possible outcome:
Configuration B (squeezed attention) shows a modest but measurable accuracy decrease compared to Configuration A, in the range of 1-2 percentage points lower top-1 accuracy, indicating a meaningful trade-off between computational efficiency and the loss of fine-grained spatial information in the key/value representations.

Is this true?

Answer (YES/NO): NO